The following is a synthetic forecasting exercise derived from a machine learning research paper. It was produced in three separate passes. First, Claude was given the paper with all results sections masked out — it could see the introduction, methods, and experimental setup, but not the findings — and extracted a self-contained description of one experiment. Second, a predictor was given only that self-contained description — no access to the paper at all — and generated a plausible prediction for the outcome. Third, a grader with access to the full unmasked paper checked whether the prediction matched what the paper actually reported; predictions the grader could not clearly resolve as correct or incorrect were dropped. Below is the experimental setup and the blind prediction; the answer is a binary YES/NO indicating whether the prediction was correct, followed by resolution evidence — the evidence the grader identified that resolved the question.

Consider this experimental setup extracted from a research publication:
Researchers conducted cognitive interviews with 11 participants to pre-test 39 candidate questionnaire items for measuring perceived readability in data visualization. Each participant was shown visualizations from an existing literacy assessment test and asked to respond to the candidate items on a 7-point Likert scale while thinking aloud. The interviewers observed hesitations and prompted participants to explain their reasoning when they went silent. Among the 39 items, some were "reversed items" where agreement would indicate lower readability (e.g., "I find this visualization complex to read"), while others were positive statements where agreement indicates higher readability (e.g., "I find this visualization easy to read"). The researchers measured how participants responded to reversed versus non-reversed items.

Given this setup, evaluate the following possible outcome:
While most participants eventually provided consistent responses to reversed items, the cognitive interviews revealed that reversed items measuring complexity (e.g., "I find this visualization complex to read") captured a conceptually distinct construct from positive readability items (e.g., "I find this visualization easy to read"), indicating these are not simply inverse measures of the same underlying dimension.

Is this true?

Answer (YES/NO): NO